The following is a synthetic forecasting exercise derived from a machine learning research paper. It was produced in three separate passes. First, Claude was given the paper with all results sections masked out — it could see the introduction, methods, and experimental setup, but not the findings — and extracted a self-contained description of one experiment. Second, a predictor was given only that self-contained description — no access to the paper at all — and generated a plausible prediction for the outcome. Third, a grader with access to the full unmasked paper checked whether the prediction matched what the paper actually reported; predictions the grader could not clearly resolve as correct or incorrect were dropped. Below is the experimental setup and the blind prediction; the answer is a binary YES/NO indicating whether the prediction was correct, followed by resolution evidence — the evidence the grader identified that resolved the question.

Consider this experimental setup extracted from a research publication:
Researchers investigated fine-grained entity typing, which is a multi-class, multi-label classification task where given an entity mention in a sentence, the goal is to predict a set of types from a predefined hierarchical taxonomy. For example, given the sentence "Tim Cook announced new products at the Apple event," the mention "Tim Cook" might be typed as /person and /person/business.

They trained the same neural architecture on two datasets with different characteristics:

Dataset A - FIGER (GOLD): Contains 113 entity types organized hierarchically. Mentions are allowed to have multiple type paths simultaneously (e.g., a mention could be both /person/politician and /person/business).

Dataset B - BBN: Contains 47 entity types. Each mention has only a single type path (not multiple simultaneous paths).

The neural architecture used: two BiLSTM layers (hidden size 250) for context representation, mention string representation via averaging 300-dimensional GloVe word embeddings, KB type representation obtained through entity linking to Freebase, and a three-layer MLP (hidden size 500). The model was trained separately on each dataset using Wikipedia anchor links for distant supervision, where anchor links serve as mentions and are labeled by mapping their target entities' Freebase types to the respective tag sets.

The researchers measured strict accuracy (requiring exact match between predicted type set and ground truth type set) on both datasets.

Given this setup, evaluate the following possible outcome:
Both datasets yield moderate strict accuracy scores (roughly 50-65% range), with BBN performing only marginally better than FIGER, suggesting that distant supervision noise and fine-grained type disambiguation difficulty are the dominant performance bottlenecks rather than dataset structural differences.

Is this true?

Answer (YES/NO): NO